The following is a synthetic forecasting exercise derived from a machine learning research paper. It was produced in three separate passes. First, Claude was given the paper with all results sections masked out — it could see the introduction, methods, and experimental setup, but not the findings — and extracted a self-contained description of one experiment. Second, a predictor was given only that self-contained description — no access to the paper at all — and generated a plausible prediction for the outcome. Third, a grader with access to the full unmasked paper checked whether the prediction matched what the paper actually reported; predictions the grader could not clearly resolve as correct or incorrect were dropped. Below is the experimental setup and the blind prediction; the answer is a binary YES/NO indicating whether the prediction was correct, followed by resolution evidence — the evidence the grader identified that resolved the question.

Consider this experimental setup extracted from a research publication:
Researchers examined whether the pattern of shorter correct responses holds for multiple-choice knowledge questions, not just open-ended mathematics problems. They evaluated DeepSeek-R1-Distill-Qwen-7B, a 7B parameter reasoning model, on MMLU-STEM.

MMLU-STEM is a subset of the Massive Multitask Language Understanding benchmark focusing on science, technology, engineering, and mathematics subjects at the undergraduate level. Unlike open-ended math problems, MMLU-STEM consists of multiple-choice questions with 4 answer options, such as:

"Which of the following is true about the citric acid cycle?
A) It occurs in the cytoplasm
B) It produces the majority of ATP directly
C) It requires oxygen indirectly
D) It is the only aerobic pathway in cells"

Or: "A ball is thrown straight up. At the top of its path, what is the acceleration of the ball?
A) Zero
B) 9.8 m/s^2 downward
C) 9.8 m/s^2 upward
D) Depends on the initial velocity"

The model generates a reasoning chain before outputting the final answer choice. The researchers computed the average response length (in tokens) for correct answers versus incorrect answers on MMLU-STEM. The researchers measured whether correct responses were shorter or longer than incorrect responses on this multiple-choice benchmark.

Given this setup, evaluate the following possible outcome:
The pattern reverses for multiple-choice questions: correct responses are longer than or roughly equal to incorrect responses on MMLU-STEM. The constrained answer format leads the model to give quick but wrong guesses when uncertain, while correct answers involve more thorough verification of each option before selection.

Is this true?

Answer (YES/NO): NO